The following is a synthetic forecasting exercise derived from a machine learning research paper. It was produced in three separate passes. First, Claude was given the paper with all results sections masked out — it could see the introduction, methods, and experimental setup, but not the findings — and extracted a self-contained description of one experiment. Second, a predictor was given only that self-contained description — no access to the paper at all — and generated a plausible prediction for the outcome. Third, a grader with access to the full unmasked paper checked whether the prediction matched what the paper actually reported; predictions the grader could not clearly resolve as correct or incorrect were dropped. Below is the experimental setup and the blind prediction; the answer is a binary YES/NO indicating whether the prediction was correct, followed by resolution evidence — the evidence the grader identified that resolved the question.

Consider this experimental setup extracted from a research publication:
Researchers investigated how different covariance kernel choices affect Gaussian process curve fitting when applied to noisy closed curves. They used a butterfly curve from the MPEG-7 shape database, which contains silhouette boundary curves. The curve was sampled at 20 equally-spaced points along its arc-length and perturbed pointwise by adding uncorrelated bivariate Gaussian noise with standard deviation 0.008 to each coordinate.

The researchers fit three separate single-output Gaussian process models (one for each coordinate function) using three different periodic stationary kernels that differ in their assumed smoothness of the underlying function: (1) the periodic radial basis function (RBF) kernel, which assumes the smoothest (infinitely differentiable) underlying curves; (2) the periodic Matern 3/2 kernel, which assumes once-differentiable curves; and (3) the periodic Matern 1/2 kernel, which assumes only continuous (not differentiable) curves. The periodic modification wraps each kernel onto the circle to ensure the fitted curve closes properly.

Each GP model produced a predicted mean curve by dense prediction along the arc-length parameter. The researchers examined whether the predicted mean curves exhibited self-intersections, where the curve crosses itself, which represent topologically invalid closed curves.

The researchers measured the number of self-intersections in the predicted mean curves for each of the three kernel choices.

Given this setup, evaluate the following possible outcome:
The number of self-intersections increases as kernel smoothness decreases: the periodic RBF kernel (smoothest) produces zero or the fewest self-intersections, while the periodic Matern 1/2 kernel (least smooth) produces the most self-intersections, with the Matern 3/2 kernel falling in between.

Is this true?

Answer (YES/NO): NO